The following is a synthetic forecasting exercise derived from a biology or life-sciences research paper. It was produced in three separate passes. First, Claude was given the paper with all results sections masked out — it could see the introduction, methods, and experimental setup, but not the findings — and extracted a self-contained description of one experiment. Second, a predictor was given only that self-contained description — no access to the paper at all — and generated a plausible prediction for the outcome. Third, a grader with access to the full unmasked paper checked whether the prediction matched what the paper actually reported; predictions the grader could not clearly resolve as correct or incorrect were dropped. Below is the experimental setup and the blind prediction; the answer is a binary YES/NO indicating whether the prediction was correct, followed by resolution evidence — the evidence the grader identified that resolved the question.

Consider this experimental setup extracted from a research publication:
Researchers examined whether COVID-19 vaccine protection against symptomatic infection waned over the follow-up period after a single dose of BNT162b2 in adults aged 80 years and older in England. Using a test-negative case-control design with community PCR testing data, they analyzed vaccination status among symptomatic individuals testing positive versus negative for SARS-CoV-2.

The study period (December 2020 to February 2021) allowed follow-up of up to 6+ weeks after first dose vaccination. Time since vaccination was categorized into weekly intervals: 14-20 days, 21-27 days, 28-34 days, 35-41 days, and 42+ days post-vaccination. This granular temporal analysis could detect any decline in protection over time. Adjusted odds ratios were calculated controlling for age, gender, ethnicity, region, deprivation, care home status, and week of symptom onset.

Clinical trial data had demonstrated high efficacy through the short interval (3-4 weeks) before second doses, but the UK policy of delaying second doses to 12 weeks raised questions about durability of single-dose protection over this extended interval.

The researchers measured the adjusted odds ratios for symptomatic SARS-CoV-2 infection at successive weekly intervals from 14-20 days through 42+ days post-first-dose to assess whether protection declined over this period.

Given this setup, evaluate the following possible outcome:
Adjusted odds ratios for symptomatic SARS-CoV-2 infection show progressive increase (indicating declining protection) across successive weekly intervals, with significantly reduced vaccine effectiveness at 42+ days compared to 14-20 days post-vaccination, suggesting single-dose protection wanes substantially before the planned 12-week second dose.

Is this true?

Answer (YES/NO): NO